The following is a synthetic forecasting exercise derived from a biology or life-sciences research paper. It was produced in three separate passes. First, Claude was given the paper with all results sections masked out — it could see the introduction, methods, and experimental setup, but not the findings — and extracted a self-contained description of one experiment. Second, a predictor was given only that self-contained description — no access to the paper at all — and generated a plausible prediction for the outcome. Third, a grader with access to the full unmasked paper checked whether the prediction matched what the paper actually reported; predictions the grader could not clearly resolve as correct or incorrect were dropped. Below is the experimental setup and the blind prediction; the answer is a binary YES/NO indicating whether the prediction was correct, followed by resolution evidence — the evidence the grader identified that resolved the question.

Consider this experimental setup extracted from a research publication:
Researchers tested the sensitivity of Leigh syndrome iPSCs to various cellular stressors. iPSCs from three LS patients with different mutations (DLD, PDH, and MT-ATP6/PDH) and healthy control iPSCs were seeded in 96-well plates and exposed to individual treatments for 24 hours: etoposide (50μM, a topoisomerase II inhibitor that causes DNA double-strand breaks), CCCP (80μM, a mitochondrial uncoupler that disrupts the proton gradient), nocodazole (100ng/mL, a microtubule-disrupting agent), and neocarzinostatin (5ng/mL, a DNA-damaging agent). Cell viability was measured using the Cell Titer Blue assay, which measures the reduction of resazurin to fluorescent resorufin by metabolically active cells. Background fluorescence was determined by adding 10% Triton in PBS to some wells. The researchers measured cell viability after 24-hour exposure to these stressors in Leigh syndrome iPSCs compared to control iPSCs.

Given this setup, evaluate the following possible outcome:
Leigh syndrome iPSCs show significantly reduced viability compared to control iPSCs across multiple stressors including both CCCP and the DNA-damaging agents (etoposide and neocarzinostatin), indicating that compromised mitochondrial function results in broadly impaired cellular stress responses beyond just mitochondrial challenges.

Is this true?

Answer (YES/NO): NO